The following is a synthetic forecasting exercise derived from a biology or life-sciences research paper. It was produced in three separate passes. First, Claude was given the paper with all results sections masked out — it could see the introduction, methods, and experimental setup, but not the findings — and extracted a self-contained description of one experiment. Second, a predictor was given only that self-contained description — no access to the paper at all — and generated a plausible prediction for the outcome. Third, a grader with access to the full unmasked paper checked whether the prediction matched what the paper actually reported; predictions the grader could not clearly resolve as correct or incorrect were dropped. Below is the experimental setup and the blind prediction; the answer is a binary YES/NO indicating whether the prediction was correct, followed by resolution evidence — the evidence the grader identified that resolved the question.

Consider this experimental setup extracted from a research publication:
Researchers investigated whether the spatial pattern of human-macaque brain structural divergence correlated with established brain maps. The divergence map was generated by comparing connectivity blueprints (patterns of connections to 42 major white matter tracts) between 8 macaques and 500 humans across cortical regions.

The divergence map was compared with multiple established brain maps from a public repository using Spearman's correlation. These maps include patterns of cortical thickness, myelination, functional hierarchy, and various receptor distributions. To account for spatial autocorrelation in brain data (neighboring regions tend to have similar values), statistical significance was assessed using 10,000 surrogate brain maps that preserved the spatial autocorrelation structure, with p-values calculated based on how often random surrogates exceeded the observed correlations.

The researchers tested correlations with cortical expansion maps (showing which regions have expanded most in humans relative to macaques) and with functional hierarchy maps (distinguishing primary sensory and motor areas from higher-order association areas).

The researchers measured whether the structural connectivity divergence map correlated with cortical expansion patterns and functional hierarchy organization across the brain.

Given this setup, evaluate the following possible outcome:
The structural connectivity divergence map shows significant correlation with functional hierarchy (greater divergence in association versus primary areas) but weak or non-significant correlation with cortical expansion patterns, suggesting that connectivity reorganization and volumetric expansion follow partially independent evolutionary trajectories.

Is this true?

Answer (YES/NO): NO